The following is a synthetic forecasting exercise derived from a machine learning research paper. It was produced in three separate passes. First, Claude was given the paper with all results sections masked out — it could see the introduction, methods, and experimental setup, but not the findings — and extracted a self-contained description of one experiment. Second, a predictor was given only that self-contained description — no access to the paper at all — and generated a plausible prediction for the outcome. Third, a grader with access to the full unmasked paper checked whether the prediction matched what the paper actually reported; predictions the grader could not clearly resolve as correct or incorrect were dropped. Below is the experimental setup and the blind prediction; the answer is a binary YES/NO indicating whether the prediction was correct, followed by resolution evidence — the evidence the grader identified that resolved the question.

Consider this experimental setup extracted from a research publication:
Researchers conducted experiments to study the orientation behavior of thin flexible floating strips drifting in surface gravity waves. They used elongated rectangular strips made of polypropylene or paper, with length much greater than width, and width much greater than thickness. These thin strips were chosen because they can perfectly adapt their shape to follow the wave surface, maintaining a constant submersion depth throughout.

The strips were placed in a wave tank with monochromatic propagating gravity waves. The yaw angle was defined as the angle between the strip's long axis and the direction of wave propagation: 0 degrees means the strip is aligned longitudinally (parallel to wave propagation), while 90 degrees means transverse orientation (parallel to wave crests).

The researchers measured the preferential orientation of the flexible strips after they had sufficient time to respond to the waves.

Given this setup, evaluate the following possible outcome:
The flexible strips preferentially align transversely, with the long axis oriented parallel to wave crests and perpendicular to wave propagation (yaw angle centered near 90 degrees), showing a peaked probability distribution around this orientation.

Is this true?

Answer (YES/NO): NO